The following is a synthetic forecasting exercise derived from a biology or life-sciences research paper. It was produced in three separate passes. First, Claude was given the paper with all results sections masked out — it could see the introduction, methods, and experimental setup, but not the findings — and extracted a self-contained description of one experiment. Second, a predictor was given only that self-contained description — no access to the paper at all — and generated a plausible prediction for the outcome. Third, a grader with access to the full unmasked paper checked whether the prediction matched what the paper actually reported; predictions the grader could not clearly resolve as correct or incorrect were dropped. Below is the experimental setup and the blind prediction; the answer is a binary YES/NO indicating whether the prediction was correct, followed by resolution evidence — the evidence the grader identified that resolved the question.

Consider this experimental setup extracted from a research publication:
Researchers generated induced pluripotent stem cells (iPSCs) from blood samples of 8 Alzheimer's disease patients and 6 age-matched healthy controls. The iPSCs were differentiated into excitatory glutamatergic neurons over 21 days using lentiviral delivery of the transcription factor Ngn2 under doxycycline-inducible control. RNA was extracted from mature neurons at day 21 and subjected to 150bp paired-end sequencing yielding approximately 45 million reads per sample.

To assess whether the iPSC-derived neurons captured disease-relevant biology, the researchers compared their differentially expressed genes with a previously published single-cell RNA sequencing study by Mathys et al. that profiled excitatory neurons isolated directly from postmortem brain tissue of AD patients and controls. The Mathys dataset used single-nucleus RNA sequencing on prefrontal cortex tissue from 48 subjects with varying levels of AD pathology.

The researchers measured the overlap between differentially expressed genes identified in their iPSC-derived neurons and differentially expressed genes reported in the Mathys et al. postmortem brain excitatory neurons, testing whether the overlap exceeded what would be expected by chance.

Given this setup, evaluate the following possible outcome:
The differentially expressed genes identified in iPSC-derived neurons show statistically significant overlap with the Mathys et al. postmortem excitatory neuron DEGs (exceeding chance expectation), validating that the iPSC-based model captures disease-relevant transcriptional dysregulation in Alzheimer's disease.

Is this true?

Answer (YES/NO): YES